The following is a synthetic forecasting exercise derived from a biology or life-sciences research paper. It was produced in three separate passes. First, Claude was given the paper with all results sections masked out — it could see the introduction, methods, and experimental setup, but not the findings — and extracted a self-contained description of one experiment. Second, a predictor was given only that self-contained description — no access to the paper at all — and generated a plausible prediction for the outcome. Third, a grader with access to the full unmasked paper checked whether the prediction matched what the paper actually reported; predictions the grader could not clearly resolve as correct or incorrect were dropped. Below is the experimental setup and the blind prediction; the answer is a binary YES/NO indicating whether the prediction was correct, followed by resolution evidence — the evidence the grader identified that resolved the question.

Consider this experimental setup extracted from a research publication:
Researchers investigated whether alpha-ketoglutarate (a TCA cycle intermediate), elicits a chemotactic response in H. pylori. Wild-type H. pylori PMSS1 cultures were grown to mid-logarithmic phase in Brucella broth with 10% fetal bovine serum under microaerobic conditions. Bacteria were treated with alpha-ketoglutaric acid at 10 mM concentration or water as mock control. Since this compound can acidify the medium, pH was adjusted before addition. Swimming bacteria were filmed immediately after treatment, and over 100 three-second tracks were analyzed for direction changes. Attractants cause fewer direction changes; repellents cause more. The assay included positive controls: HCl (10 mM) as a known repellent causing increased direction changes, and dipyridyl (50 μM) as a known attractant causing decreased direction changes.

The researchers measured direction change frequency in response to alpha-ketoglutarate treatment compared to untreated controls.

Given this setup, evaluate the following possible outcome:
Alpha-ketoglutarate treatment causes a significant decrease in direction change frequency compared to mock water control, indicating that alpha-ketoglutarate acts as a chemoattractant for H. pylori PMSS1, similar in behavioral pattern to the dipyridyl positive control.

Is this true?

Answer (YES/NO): NO